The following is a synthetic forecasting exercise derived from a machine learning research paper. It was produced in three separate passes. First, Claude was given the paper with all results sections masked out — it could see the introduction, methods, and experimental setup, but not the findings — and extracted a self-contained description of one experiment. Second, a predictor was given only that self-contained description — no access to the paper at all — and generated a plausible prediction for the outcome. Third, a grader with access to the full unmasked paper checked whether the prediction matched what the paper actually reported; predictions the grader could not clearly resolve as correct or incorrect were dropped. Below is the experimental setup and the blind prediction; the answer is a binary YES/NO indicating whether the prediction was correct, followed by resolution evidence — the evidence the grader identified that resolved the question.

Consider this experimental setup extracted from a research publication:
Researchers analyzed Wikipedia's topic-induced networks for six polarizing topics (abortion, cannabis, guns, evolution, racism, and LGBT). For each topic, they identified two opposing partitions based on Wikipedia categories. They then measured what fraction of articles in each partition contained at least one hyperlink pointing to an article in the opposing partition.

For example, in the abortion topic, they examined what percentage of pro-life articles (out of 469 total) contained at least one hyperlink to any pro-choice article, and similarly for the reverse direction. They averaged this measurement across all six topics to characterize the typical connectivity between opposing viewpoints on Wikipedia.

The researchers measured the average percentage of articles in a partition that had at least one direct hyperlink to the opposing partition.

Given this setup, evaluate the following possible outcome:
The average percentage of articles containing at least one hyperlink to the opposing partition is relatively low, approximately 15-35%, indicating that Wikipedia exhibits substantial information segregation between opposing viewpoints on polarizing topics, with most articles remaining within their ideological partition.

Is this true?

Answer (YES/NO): YES